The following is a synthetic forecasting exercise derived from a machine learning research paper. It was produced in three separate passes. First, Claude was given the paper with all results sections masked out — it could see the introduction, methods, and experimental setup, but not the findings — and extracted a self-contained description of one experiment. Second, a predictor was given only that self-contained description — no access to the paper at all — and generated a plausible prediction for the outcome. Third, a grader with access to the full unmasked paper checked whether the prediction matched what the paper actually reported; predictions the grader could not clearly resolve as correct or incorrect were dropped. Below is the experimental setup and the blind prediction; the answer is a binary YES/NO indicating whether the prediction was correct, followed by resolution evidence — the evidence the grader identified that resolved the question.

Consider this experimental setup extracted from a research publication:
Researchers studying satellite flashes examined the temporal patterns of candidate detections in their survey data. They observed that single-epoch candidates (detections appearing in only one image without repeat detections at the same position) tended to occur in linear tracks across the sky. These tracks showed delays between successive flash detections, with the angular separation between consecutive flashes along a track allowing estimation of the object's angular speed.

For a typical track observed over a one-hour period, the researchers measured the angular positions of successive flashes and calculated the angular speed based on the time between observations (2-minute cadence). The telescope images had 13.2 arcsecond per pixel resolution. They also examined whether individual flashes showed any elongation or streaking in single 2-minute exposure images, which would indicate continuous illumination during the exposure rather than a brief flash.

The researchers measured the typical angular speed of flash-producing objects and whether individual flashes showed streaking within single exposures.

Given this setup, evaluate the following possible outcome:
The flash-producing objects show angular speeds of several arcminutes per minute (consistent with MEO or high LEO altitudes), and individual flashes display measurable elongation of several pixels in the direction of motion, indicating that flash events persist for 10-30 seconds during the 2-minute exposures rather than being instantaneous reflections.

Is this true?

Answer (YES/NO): NO